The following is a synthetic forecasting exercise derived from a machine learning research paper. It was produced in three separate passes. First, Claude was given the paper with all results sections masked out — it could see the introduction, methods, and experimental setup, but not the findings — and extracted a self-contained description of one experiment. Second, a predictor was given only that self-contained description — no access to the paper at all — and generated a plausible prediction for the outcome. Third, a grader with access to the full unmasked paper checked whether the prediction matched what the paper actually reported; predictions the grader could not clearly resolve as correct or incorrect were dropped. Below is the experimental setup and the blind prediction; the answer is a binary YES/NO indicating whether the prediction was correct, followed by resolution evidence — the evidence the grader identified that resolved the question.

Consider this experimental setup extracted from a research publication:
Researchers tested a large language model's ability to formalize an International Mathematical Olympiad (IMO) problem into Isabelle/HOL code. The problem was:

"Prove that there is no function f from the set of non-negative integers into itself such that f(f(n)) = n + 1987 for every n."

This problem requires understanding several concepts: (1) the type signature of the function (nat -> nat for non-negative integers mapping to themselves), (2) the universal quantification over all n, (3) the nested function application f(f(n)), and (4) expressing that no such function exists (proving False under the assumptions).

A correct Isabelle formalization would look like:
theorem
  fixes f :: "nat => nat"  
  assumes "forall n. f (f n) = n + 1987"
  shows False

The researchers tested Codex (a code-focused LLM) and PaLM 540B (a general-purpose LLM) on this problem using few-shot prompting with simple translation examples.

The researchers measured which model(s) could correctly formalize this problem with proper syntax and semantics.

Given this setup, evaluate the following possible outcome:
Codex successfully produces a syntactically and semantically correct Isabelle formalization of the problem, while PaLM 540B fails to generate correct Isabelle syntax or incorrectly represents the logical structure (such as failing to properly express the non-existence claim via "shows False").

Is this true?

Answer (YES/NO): YES